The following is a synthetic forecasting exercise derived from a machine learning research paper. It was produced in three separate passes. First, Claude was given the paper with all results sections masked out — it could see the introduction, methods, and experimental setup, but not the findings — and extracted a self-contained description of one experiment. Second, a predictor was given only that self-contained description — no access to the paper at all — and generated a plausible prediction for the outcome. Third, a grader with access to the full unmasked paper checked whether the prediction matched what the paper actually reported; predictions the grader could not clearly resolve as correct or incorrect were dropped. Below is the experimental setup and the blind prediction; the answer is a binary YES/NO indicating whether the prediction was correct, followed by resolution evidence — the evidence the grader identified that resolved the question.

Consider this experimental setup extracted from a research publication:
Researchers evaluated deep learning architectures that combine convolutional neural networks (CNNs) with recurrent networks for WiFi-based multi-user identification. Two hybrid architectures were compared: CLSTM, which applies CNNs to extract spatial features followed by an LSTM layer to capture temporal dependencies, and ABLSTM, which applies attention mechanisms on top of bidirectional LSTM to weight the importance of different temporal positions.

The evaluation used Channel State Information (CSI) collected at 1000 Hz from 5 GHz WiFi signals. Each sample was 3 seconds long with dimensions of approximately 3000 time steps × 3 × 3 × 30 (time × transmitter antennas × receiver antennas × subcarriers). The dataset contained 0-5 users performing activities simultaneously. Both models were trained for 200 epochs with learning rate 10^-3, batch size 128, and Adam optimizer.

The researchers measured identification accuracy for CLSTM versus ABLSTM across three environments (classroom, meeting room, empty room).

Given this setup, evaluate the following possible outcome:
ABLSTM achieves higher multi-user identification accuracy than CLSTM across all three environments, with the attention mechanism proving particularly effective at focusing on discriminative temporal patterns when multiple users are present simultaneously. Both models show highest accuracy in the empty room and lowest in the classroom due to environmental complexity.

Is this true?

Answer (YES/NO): NO